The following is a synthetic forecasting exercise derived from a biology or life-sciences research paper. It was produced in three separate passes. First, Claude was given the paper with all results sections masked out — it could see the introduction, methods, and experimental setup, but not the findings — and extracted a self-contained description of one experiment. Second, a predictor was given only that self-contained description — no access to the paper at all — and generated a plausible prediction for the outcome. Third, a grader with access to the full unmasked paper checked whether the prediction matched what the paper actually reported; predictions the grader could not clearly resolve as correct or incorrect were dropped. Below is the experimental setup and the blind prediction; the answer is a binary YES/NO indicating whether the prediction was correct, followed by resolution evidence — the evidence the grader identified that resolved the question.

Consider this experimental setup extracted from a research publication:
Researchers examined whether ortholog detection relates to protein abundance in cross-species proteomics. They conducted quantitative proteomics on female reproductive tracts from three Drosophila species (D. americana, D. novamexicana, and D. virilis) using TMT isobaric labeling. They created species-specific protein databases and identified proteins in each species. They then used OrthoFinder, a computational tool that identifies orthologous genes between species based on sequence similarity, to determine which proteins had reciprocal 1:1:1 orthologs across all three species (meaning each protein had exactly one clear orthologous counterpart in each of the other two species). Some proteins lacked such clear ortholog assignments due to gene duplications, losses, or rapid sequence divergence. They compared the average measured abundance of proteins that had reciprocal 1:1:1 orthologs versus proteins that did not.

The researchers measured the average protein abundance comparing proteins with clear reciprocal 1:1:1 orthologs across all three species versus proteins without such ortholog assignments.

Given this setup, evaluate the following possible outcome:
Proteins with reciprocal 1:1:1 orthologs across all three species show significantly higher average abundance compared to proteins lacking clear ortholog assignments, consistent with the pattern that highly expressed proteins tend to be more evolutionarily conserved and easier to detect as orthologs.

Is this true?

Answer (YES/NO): YES